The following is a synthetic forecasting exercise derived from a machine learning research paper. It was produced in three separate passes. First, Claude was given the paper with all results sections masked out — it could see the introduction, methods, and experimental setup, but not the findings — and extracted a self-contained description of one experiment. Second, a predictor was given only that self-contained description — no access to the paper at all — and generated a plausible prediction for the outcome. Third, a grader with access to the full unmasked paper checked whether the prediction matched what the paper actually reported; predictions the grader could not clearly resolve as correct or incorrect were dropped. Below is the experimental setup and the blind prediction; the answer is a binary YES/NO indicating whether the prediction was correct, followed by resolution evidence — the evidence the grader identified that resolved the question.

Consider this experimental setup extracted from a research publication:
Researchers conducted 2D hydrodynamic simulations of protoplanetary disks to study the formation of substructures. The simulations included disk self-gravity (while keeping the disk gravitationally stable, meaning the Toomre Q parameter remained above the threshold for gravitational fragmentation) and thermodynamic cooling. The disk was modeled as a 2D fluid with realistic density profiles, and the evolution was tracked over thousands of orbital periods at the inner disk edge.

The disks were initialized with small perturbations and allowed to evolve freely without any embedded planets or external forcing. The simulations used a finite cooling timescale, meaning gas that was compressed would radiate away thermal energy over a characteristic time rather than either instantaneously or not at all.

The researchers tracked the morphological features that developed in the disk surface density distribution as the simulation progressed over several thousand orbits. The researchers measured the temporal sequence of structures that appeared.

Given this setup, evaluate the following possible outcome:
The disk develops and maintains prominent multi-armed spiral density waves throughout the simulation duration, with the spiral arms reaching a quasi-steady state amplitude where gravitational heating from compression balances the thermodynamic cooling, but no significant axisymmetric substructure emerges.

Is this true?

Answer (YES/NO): NO